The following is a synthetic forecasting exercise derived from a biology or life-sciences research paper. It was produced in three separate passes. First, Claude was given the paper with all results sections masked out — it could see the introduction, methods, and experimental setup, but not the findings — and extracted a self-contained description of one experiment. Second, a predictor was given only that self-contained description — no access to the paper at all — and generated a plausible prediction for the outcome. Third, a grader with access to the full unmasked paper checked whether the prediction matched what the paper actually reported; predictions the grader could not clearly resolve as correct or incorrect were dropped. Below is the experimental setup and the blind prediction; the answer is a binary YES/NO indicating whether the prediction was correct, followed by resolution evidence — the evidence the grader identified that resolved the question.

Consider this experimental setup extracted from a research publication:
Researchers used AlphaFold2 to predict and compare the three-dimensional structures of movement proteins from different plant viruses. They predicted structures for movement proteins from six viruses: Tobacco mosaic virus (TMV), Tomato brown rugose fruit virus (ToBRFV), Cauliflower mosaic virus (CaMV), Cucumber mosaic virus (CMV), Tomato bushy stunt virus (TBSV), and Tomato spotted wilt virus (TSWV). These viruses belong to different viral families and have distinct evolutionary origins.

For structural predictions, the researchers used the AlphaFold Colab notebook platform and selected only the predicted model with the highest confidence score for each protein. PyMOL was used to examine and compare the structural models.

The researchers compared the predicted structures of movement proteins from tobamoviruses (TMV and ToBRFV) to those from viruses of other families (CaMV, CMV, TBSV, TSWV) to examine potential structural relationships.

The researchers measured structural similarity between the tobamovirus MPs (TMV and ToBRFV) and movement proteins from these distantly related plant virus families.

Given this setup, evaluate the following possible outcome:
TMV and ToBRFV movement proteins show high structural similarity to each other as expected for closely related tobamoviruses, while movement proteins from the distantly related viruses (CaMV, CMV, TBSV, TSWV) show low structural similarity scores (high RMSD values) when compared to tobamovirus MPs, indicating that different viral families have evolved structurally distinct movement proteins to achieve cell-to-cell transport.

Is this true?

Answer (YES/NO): NO